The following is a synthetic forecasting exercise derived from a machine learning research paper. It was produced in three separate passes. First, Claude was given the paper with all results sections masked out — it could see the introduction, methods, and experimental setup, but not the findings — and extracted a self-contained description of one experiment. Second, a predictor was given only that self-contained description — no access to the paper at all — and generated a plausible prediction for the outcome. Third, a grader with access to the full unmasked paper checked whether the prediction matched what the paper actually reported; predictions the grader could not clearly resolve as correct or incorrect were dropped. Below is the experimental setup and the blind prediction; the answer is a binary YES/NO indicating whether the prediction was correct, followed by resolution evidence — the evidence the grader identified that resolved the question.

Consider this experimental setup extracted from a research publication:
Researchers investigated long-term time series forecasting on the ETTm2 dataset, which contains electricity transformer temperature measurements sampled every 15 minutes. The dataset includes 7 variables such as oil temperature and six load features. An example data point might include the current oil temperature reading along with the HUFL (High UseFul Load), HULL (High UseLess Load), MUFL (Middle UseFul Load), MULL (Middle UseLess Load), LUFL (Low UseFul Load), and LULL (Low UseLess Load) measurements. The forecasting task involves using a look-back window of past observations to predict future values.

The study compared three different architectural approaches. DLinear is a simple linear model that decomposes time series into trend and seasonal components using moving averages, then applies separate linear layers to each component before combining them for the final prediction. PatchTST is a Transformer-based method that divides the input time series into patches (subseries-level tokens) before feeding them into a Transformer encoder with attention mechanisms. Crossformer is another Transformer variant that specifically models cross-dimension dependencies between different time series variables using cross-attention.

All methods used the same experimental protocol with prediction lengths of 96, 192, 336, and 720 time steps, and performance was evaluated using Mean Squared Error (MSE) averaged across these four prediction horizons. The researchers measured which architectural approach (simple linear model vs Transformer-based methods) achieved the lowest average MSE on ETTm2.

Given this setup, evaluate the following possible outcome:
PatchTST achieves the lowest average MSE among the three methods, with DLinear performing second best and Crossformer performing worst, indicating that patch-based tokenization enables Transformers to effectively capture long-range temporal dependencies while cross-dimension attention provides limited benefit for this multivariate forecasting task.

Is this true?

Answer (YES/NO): NO